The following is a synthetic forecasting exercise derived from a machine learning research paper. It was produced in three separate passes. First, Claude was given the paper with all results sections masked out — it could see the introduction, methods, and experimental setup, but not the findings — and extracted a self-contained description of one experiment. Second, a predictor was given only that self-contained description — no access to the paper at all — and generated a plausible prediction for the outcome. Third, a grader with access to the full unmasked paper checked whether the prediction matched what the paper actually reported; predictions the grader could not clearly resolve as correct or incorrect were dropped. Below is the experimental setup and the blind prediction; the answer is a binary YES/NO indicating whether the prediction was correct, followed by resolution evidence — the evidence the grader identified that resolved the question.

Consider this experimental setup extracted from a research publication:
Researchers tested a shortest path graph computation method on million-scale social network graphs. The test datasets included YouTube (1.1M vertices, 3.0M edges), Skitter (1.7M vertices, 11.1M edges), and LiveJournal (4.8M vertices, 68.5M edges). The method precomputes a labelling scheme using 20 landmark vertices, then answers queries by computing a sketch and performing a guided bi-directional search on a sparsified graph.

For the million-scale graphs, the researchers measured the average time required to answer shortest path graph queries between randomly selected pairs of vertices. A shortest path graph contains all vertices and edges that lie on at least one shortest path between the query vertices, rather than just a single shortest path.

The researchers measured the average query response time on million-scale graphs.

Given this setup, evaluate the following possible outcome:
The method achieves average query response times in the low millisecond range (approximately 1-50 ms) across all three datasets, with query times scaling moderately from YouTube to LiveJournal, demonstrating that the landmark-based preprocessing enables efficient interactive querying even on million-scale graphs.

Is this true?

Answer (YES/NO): NO